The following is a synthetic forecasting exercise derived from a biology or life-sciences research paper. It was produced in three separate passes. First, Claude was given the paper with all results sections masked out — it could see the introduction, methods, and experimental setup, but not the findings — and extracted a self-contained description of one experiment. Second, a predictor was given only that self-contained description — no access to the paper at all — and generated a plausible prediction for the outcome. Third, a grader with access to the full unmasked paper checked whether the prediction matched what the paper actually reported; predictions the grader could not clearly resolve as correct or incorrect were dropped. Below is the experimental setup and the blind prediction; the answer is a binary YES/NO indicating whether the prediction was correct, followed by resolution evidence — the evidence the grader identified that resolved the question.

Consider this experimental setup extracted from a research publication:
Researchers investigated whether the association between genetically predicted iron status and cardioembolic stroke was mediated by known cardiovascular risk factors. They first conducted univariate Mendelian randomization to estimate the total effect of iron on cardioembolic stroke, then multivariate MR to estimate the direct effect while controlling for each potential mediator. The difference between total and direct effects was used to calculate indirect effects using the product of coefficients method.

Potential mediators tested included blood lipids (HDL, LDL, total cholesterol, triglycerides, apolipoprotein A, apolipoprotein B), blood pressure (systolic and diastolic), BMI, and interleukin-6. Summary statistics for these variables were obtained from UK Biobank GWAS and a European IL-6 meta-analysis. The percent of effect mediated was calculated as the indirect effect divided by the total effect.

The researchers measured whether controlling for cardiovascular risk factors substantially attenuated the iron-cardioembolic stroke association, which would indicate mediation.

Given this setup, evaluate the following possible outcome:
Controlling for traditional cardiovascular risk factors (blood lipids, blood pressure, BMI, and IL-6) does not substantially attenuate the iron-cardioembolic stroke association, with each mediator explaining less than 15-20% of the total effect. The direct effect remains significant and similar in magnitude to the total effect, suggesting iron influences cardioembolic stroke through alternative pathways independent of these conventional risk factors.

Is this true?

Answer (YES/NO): YES